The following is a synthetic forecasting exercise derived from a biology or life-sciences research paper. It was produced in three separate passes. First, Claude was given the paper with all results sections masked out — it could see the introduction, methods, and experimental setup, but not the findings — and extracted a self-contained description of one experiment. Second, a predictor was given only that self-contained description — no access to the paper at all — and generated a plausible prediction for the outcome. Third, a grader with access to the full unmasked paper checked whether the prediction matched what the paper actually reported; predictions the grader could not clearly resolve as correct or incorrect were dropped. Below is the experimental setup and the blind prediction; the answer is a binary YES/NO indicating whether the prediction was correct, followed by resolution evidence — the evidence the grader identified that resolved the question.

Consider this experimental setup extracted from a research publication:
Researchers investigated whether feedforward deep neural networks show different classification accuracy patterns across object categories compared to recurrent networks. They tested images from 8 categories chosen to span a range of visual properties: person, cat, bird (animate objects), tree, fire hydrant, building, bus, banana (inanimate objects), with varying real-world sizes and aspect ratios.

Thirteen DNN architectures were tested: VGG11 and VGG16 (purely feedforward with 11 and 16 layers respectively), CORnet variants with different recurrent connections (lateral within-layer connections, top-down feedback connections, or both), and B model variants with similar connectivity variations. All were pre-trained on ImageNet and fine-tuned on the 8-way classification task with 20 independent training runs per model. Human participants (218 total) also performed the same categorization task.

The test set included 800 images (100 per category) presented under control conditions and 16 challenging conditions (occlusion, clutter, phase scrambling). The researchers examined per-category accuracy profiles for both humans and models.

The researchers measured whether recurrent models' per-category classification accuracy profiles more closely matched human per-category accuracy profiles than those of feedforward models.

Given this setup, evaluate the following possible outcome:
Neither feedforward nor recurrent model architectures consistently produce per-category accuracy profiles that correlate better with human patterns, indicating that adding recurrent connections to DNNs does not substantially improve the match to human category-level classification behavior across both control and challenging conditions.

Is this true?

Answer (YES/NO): NO